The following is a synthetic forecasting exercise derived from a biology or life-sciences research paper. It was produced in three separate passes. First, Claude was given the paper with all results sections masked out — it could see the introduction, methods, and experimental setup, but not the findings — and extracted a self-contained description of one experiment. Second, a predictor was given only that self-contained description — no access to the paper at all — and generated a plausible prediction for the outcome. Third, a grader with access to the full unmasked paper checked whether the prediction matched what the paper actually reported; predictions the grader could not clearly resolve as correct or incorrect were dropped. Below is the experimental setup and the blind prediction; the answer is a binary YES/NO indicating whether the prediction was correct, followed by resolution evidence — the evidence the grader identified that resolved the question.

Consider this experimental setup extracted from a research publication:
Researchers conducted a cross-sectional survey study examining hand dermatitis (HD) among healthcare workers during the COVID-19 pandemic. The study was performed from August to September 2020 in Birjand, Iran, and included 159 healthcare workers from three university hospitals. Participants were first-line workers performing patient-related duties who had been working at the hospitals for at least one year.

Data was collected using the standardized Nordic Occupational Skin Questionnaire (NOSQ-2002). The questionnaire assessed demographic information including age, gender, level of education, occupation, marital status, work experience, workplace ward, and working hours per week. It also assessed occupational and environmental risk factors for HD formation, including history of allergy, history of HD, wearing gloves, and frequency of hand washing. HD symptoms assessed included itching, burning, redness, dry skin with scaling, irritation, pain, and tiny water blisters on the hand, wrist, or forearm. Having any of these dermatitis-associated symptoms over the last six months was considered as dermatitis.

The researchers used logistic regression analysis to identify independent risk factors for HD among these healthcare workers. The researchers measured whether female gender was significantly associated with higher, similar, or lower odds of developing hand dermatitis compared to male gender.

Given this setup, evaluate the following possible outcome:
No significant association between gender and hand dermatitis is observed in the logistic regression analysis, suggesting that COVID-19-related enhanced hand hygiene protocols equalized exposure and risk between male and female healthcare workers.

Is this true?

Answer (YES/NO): NO